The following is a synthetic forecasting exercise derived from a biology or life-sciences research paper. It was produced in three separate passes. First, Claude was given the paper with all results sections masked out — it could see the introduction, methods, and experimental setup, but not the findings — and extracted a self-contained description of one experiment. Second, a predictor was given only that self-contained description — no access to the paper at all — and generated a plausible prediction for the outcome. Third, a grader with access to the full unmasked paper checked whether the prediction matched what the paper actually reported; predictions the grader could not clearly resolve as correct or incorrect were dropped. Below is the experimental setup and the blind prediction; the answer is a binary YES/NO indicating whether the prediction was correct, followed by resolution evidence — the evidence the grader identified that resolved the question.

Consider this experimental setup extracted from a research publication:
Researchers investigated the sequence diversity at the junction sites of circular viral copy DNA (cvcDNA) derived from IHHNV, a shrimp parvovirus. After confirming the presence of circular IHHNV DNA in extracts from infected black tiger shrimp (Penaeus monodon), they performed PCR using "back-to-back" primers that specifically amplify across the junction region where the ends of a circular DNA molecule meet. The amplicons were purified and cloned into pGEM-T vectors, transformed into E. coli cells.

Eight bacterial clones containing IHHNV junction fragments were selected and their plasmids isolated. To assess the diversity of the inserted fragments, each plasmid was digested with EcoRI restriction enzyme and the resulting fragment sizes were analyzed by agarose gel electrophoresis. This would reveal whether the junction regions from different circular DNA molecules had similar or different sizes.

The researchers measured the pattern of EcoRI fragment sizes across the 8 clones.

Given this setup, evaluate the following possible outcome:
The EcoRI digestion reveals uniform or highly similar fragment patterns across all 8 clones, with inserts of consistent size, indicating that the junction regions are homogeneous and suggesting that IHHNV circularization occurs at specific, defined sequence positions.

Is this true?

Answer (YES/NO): NO